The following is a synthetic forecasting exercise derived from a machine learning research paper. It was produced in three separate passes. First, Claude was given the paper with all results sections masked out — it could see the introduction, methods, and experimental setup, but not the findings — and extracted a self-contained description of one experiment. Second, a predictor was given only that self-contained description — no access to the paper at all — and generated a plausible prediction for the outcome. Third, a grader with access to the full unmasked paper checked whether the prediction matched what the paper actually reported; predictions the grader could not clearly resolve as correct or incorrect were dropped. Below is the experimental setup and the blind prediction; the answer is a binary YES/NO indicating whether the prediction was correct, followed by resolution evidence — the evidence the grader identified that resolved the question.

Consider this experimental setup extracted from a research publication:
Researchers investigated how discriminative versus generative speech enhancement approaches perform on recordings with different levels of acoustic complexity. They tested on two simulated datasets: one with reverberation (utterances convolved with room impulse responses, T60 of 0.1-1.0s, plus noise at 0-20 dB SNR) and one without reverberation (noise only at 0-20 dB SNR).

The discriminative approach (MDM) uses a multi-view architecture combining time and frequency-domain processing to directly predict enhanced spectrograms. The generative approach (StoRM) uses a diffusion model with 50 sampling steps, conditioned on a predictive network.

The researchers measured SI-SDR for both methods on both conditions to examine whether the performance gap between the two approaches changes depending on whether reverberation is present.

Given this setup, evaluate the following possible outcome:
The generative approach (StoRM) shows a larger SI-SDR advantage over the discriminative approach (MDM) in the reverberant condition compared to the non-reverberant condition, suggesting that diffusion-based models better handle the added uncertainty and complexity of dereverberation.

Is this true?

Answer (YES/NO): NO